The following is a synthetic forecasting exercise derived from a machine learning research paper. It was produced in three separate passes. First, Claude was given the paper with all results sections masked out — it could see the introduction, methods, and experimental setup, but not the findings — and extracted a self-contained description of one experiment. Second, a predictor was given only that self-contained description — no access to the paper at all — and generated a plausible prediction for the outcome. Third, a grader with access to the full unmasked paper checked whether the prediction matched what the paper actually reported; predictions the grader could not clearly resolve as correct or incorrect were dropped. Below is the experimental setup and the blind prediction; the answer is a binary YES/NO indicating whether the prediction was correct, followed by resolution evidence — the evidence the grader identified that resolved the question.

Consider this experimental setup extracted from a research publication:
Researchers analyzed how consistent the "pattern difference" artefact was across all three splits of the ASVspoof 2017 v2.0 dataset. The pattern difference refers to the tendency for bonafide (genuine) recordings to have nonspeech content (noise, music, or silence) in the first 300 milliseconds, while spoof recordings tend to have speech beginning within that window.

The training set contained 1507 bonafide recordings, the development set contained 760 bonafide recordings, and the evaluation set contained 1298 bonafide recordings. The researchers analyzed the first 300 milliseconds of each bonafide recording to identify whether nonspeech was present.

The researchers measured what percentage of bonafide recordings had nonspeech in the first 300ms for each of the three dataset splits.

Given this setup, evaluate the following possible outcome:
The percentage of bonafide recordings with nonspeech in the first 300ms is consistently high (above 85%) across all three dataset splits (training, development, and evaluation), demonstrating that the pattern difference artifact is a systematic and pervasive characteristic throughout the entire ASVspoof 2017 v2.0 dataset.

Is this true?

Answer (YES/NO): NO